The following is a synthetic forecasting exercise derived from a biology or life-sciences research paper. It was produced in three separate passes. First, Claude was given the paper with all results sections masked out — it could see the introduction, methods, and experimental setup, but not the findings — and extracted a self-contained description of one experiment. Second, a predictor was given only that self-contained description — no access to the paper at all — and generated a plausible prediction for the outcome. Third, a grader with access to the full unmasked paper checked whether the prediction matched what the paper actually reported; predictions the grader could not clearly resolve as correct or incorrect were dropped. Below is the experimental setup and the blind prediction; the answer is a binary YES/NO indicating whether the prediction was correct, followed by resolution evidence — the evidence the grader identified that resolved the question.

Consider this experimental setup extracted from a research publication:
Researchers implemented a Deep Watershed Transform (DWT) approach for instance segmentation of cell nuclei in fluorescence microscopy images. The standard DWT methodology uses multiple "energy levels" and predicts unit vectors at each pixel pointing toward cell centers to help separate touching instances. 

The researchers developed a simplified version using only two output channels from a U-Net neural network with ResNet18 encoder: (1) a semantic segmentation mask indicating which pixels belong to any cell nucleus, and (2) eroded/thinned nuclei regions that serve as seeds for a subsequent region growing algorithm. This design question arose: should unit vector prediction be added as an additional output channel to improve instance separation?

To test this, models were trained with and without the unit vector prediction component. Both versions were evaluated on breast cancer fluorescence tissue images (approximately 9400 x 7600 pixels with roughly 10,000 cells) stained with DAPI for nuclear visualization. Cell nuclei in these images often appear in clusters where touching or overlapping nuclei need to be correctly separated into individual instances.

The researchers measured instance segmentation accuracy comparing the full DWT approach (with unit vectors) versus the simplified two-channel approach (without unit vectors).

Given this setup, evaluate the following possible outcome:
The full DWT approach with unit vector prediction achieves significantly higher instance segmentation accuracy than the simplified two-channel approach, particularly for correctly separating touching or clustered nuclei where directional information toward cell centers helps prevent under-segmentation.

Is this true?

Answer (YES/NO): NO